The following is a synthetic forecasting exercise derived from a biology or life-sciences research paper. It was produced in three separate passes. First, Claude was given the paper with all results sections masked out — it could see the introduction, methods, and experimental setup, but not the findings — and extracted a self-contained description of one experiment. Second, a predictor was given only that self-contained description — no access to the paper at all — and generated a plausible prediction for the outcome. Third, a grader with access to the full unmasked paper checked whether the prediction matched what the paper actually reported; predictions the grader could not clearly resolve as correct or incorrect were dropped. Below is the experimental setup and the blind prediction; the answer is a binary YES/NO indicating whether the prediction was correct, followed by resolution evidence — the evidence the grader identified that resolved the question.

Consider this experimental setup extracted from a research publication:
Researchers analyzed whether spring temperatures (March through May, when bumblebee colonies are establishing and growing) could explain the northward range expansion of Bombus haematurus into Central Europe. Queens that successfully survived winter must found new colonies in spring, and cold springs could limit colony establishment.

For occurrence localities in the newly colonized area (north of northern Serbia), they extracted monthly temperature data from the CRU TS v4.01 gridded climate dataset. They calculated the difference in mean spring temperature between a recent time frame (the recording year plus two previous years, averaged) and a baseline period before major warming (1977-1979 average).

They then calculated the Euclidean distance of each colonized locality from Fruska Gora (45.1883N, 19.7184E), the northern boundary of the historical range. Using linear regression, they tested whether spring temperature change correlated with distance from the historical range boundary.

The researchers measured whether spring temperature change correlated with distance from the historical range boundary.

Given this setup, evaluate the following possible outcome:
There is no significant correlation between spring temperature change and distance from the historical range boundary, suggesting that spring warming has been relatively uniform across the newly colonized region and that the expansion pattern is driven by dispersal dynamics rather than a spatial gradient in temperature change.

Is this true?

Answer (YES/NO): NO